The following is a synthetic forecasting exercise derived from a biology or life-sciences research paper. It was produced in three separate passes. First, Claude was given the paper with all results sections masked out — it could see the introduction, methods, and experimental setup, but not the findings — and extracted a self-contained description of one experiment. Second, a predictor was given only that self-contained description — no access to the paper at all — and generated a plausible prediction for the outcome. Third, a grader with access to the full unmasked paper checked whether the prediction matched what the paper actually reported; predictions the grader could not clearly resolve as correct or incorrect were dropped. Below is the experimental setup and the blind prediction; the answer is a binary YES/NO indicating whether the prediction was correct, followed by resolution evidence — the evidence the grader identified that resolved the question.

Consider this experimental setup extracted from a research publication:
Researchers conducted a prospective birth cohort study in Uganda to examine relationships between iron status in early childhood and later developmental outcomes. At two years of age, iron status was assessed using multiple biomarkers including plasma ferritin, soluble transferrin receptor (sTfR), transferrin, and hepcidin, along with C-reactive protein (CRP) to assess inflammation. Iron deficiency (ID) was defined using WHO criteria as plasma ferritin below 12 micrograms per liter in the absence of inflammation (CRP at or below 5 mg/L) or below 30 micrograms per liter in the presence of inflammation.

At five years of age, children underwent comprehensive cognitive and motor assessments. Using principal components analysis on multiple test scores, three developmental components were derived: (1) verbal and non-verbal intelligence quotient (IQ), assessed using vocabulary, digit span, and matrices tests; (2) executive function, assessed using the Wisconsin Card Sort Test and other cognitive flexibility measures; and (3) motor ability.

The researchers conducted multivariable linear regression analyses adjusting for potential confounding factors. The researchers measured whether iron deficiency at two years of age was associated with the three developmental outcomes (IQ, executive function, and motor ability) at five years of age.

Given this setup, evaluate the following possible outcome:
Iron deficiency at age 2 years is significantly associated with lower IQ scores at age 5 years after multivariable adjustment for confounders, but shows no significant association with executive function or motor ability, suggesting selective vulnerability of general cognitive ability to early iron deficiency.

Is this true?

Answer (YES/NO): NO